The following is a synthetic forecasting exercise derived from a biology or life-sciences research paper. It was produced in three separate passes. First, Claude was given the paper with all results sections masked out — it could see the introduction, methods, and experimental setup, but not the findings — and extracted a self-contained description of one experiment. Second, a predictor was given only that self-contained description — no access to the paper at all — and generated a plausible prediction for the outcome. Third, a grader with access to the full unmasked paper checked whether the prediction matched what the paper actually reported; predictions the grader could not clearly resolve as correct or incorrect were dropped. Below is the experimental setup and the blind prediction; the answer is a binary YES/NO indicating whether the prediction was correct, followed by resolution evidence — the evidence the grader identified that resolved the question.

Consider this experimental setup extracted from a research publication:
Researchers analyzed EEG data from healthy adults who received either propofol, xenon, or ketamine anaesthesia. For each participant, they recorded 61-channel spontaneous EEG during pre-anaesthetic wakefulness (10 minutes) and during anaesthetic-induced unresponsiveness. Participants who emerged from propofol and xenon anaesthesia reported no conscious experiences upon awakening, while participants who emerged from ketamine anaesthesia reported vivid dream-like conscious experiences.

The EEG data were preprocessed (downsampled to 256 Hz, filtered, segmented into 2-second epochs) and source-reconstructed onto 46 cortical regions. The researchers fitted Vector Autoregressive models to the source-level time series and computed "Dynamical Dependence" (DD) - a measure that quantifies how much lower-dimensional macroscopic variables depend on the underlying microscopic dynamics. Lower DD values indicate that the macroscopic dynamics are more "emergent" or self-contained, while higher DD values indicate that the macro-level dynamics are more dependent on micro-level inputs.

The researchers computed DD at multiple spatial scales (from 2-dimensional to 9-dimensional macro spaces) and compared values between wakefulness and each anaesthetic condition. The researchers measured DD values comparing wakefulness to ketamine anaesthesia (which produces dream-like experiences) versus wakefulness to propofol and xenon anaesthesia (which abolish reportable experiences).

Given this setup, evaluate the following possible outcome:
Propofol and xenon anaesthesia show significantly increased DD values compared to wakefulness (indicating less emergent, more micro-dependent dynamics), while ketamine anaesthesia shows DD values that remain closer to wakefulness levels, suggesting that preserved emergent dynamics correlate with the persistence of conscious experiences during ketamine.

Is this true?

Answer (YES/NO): NO